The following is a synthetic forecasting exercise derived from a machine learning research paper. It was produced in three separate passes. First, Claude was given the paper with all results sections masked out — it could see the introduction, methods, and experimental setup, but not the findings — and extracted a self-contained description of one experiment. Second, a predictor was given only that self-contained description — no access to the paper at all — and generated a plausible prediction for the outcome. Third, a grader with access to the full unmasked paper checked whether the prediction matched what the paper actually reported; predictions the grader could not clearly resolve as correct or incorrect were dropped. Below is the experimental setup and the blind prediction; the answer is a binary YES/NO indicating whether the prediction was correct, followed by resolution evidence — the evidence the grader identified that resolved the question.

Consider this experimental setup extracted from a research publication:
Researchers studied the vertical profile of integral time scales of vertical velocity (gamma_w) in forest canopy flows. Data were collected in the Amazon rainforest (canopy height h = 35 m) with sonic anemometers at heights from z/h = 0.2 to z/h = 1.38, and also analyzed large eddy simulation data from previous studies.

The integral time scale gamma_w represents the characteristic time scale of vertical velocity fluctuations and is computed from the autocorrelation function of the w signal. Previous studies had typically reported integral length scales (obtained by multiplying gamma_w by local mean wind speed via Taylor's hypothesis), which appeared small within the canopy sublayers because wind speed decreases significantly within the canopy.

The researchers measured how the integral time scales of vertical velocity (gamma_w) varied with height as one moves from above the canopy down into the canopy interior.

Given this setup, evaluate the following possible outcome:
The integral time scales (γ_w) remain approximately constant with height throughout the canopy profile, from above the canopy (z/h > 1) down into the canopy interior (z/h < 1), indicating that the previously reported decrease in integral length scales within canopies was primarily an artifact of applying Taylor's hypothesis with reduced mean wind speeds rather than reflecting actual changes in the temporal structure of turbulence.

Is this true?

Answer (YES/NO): NO